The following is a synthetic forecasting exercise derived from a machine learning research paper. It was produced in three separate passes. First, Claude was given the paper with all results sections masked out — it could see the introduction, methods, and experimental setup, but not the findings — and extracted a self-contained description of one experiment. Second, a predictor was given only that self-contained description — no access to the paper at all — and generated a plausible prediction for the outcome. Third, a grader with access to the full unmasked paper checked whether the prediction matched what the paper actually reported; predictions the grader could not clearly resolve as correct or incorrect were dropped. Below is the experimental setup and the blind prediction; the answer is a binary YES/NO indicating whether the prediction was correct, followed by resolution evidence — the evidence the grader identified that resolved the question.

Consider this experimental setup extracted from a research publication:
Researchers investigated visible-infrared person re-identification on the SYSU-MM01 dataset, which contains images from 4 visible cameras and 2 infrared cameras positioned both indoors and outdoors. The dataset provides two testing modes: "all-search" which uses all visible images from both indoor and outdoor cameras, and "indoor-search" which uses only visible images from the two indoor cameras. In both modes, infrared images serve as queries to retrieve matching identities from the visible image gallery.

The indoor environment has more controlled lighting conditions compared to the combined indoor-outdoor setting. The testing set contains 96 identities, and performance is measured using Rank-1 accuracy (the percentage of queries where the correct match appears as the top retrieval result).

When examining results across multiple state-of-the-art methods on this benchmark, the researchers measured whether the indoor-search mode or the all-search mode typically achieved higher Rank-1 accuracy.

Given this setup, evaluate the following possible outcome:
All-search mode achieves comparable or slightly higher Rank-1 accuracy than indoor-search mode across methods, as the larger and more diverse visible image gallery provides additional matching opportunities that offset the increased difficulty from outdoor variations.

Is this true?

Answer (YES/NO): NO